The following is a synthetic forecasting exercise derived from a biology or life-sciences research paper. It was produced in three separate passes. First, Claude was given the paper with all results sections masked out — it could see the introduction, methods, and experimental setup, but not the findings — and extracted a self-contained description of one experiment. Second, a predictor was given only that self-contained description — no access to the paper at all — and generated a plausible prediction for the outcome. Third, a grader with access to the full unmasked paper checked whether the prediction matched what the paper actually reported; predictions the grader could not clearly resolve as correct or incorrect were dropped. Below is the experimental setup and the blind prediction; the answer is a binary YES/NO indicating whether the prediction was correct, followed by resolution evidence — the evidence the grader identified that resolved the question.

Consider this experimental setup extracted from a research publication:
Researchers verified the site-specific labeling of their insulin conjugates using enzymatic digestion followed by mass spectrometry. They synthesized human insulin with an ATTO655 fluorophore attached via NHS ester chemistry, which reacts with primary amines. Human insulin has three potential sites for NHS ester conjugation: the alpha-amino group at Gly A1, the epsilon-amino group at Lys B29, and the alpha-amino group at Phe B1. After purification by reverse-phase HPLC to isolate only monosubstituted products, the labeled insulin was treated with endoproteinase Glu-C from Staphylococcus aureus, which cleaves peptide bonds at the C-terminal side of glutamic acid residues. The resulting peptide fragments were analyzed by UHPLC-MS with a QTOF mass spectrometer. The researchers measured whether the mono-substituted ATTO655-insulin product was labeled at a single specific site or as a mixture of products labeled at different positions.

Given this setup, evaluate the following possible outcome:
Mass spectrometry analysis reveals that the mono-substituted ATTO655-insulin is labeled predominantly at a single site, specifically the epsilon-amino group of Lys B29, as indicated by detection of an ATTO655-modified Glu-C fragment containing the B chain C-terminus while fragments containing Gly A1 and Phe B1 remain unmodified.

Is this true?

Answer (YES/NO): YES